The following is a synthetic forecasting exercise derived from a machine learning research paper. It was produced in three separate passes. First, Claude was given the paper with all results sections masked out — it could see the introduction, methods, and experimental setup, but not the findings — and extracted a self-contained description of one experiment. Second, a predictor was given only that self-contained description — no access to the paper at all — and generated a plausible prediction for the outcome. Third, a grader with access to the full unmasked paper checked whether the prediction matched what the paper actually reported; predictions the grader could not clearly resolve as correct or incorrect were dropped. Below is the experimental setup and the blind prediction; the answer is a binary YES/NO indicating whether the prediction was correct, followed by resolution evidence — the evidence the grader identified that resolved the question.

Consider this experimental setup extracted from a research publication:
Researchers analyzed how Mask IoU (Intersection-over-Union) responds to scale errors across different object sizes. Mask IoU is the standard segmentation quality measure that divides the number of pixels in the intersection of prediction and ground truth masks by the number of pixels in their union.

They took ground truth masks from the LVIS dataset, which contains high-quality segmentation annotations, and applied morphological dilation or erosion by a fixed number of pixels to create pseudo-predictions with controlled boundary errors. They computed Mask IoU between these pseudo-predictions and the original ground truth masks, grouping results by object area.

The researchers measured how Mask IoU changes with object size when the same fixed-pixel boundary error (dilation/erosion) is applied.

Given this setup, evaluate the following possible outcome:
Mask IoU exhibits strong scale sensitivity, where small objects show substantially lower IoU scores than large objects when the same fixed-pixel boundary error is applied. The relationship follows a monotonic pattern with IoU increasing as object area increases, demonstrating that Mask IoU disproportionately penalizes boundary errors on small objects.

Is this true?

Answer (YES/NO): YES